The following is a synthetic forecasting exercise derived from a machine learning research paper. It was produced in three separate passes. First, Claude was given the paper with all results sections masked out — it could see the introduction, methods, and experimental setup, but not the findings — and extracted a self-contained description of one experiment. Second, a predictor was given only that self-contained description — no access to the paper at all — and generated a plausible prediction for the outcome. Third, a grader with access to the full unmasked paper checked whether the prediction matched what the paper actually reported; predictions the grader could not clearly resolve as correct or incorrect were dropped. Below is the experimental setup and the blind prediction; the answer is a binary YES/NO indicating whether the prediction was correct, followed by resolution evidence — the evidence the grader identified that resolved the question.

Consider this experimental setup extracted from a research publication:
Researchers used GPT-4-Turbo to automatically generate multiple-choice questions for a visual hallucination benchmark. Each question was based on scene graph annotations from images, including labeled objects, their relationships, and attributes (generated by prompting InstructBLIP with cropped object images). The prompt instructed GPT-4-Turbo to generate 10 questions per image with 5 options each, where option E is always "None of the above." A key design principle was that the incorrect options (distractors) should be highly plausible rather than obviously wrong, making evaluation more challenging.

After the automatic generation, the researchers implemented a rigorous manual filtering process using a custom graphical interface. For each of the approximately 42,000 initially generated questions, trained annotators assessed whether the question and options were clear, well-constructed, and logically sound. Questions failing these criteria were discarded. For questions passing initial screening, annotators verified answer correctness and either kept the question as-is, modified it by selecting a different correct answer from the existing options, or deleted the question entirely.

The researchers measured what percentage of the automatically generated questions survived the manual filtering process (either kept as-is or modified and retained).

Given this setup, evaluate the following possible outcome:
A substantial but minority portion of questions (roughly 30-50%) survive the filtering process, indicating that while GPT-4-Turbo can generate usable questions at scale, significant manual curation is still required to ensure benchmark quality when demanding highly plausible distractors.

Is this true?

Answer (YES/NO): NO